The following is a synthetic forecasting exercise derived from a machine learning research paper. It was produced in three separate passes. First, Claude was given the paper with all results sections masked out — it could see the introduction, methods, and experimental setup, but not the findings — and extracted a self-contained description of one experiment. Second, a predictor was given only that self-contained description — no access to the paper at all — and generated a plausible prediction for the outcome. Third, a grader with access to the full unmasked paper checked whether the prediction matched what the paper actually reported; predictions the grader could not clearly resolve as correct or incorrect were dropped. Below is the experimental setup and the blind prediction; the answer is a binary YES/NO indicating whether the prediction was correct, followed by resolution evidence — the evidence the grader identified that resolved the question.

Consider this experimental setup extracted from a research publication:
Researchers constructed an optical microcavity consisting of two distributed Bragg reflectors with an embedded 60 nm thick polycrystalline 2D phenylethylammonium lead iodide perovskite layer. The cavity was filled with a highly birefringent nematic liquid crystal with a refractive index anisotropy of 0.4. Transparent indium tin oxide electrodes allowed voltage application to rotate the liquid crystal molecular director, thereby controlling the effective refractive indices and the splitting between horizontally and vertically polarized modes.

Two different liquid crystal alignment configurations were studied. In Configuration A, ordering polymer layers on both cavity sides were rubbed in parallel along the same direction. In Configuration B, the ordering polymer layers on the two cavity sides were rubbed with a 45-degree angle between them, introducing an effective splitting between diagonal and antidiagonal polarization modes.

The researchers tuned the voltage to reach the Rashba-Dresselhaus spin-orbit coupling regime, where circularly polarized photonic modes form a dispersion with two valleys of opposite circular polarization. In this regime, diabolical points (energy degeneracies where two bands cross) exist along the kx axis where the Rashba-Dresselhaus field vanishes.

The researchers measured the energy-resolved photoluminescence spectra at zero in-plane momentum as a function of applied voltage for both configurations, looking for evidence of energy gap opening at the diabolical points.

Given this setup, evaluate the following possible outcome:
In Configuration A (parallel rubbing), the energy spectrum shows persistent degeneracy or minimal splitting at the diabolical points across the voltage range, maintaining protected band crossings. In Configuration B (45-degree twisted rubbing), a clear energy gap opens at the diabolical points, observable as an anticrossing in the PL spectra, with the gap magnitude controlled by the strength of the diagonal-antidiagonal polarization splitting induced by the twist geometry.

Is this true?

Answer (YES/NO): YES